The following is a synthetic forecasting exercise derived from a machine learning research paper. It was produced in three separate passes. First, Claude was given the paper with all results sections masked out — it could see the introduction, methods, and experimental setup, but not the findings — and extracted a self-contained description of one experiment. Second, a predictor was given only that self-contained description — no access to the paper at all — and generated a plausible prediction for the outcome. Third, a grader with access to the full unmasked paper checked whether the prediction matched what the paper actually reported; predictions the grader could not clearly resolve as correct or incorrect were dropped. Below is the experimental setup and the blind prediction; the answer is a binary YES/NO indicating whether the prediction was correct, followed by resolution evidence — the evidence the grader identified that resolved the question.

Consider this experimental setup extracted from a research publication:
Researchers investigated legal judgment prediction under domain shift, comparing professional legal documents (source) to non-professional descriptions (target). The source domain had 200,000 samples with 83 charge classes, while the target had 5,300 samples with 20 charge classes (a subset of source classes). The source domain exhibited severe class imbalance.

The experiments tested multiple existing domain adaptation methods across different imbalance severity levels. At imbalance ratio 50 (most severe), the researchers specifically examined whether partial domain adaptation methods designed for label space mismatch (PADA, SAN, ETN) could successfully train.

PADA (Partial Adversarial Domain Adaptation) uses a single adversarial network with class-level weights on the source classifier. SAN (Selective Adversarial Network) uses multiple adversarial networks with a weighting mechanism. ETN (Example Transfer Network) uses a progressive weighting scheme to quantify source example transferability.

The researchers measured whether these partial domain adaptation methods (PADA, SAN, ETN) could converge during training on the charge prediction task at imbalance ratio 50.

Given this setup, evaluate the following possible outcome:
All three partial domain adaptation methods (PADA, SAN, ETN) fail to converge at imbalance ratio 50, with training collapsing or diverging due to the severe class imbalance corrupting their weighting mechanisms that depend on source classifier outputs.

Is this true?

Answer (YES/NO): YES